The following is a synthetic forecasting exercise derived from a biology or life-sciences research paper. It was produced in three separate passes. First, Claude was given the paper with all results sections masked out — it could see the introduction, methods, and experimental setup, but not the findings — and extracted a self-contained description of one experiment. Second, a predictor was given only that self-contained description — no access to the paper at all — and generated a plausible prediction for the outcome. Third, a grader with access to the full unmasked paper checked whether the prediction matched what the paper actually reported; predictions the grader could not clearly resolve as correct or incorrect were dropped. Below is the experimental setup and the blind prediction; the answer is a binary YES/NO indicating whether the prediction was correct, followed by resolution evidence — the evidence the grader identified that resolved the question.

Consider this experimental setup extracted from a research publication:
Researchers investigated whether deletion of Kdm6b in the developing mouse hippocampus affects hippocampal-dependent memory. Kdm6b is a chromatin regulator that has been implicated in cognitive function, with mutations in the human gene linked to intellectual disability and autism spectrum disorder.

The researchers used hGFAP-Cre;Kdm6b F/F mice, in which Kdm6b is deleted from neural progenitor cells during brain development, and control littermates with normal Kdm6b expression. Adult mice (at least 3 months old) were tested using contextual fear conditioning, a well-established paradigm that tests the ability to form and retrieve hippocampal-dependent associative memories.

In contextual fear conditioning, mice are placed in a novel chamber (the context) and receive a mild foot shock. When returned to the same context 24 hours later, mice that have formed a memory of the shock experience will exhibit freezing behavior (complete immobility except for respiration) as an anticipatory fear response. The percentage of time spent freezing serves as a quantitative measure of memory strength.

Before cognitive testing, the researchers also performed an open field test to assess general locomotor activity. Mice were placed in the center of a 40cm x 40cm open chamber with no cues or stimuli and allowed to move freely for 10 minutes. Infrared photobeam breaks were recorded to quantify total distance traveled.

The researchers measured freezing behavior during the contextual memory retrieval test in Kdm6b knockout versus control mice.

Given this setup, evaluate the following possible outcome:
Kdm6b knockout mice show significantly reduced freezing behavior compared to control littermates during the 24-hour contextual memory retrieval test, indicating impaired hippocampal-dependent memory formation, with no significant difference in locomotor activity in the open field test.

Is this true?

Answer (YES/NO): YES